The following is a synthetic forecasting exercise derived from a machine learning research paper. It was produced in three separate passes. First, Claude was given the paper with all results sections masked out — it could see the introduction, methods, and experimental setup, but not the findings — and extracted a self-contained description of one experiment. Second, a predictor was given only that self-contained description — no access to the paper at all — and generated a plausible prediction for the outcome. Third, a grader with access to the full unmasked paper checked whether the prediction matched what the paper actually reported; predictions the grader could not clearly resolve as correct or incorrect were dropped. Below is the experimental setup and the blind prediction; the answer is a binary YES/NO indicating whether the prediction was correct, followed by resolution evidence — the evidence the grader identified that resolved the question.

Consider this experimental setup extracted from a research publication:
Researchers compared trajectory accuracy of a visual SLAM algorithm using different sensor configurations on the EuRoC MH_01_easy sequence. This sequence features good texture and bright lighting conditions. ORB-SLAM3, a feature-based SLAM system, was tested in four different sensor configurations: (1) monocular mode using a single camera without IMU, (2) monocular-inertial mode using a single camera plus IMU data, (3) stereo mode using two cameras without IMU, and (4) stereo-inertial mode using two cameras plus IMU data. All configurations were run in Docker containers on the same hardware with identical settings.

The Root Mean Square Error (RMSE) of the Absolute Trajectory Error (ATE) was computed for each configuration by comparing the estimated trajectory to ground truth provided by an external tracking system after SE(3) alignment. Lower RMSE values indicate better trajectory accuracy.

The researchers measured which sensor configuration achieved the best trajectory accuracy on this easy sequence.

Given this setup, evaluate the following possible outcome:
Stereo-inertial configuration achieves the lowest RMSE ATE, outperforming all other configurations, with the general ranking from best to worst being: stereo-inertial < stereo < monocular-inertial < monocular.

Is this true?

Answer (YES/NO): NO